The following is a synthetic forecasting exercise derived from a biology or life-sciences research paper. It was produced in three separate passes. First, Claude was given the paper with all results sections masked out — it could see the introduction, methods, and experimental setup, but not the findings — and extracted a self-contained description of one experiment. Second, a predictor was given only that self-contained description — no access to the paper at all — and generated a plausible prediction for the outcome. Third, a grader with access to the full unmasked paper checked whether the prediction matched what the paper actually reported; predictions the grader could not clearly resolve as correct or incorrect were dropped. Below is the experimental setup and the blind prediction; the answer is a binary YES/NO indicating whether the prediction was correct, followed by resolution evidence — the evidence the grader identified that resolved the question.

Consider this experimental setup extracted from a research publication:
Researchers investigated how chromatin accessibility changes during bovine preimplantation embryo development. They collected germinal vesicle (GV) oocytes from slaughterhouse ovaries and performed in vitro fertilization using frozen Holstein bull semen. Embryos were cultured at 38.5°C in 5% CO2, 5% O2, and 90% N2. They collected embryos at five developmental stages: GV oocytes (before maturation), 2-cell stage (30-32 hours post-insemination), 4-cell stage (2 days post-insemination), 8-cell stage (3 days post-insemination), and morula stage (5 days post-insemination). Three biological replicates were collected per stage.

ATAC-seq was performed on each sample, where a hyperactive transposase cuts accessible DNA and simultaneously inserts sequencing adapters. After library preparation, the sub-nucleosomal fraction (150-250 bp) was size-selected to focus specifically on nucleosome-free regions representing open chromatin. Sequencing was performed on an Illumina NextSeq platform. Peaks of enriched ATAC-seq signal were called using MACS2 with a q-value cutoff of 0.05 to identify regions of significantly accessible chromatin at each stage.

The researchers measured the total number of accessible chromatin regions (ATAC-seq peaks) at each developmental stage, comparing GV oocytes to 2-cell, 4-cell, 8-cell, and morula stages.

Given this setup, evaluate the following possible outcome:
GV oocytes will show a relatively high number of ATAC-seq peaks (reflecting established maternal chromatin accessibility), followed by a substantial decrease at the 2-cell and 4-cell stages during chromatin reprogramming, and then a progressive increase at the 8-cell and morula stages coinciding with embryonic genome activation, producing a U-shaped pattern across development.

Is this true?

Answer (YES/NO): NO